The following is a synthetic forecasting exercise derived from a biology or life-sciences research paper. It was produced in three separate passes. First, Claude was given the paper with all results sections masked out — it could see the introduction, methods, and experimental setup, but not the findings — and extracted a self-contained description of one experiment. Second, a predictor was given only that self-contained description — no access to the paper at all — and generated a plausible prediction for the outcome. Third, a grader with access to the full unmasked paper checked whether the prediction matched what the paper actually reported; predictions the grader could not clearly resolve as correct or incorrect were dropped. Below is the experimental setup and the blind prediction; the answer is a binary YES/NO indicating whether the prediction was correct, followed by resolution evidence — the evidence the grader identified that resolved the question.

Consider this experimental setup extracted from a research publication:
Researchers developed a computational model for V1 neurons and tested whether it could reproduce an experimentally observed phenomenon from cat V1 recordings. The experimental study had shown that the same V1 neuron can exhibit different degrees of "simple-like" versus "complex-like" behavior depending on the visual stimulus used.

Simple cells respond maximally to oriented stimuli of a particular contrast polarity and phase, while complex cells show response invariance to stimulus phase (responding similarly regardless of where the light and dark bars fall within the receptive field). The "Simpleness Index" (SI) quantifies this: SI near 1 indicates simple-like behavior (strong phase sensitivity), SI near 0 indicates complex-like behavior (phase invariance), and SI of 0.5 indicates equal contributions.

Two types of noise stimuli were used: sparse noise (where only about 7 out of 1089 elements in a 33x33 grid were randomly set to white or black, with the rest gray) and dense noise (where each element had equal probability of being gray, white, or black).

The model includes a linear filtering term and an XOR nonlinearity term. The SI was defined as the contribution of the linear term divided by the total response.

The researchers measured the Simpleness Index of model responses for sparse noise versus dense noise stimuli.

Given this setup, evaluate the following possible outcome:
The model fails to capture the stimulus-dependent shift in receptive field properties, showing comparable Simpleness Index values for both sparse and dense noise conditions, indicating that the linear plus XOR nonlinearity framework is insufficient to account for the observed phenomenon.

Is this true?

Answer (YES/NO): NO